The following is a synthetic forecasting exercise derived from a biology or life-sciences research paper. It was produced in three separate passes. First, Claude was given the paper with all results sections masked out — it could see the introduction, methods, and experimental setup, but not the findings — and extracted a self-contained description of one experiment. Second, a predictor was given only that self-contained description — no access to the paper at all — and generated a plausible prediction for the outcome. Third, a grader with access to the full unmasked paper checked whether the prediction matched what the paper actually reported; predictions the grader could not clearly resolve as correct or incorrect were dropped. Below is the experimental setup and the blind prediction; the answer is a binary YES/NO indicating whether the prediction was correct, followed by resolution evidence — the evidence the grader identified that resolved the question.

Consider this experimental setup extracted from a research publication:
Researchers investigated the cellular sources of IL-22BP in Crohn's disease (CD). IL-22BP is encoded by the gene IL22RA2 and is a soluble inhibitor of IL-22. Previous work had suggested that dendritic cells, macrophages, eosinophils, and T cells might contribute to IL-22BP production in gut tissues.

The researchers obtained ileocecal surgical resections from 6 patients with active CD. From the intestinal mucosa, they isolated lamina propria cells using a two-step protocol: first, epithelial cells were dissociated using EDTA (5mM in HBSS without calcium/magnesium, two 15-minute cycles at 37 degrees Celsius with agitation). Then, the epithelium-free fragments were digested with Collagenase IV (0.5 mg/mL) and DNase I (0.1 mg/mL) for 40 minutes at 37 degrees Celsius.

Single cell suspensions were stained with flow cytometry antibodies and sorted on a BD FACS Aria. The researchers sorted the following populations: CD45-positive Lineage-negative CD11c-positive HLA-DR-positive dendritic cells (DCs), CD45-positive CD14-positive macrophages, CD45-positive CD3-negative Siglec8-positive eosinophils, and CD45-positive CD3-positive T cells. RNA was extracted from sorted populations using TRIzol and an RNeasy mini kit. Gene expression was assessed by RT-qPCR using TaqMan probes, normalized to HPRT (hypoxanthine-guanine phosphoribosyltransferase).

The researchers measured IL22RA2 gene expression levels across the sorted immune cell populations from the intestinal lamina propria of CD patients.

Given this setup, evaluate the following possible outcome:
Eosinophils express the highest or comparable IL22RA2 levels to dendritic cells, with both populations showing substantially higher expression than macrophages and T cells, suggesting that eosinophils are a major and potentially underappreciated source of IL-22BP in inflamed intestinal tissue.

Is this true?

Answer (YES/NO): NO